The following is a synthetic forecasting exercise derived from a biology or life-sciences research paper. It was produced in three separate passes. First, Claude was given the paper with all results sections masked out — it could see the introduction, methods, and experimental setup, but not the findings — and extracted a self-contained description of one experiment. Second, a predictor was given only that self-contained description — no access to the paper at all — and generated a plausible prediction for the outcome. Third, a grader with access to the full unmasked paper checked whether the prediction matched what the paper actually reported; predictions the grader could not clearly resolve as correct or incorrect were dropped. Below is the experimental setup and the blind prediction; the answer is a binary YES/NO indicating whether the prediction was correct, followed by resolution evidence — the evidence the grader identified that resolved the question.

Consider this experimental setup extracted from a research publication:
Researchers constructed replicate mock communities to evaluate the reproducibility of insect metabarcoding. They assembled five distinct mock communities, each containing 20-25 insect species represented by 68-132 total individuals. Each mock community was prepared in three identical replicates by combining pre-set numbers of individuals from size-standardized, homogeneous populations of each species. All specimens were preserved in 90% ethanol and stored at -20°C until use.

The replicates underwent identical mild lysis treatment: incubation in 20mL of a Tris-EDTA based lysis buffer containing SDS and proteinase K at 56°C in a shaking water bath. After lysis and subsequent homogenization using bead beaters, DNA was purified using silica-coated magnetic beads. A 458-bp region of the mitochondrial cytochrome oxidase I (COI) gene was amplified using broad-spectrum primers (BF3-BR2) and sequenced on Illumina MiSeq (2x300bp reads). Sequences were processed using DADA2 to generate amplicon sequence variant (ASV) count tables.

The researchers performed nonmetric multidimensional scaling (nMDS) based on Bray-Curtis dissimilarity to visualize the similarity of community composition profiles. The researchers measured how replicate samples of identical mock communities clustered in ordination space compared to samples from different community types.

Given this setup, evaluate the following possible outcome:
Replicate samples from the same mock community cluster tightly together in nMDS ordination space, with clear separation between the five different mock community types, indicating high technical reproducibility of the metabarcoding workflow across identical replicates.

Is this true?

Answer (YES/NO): NO